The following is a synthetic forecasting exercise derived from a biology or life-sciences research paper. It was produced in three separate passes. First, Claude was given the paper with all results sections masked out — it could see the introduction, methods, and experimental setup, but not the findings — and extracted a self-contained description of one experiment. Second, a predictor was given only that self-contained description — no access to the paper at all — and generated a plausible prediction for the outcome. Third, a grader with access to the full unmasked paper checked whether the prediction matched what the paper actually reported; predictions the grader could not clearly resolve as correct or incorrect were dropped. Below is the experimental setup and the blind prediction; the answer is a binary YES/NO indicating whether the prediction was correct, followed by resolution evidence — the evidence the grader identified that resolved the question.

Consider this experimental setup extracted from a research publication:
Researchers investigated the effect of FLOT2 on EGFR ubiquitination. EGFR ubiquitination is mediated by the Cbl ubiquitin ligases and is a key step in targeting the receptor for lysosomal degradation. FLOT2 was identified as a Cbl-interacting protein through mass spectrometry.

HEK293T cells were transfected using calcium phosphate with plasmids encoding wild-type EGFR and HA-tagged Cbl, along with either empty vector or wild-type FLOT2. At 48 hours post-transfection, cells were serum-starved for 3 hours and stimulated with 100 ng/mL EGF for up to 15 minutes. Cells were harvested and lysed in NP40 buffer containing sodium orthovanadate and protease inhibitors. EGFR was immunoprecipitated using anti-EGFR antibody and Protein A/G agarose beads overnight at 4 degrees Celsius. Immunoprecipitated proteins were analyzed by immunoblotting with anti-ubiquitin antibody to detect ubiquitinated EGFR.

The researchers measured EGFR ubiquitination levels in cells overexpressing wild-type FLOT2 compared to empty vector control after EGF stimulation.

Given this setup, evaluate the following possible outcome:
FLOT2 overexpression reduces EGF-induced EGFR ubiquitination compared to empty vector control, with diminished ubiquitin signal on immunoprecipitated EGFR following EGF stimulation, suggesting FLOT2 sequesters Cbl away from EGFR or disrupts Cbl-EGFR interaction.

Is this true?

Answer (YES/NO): YES